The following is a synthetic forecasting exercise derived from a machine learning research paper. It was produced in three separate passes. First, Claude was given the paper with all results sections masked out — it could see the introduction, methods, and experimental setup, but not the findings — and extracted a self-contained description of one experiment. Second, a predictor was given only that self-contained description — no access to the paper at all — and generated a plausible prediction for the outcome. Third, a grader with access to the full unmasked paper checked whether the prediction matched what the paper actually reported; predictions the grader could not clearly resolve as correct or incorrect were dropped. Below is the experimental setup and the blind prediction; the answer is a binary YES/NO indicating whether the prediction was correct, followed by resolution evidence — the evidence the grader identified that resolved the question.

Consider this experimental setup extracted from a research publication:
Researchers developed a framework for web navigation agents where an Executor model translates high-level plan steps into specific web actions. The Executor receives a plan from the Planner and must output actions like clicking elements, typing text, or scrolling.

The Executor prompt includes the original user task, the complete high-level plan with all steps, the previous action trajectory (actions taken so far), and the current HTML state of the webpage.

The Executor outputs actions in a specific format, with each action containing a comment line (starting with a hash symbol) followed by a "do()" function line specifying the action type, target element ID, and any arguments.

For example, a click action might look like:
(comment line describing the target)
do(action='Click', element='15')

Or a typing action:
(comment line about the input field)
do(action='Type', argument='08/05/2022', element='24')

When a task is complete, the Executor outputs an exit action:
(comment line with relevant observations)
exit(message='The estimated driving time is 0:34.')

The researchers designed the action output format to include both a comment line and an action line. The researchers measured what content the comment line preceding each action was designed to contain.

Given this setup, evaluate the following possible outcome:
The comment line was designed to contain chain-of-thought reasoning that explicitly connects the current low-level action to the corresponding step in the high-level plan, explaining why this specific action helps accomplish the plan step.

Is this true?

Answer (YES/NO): NO